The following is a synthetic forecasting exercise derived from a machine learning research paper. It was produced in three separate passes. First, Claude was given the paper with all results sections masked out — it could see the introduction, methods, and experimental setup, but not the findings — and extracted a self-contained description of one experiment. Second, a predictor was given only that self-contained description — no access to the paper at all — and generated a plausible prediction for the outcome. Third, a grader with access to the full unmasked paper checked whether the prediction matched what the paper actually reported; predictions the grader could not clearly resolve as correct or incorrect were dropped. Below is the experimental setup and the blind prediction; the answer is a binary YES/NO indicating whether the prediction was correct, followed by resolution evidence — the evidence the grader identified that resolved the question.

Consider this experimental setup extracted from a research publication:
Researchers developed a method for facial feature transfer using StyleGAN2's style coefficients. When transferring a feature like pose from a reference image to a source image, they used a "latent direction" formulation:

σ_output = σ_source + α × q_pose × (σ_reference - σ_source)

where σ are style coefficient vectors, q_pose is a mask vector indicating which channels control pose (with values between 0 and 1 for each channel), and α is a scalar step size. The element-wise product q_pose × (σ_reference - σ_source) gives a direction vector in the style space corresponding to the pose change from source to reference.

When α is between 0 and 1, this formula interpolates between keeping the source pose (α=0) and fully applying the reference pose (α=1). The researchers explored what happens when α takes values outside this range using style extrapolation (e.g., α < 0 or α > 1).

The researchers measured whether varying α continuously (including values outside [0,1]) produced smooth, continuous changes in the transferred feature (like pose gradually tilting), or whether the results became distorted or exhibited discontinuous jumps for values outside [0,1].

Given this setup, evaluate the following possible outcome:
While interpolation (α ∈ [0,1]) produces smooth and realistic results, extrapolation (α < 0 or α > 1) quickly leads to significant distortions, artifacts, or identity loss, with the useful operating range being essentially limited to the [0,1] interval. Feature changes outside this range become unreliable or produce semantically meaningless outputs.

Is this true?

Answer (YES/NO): NO